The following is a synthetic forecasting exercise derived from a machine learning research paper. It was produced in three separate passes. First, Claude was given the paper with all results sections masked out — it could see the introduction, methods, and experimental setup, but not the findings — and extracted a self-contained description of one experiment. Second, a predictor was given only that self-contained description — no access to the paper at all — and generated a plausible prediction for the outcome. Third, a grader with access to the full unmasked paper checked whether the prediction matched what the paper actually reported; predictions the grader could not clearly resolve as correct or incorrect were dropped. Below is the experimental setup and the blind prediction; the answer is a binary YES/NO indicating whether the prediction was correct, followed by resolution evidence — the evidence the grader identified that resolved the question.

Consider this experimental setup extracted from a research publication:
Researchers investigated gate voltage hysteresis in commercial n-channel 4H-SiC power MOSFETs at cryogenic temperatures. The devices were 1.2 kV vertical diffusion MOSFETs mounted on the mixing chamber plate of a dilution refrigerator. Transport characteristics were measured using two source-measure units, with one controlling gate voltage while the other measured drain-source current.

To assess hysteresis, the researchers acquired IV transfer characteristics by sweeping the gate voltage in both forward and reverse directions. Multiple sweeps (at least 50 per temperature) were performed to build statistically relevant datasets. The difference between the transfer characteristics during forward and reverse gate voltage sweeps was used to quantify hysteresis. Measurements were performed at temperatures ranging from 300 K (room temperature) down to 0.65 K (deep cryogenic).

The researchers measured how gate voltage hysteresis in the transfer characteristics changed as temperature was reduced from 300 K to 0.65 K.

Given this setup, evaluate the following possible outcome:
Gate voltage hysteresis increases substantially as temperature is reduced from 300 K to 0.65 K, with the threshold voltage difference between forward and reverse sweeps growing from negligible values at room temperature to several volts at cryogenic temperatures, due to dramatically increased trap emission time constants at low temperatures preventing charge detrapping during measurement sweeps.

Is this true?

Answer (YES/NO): NO